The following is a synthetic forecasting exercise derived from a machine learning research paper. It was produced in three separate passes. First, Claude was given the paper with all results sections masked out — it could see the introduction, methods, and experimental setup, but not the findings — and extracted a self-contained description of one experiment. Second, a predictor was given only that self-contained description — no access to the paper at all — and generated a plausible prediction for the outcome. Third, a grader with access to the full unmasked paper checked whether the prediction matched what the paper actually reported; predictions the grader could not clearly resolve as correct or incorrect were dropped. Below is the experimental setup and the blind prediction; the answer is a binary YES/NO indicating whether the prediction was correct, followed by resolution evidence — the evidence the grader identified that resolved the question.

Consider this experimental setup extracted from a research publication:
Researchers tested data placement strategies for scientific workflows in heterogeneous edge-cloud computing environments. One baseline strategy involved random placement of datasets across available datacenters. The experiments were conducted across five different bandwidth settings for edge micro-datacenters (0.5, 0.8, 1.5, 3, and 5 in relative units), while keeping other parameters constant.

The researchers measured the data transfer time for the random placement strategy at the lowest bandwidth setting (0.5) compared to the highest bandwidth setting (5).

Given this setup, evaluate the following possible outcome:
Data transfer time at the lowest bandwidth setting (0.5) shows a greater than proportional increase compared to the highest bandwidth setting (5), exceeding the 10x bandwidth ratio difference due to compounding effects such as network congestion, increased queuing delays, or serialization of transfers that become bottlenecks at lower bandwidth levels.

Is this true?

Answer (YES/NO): NO